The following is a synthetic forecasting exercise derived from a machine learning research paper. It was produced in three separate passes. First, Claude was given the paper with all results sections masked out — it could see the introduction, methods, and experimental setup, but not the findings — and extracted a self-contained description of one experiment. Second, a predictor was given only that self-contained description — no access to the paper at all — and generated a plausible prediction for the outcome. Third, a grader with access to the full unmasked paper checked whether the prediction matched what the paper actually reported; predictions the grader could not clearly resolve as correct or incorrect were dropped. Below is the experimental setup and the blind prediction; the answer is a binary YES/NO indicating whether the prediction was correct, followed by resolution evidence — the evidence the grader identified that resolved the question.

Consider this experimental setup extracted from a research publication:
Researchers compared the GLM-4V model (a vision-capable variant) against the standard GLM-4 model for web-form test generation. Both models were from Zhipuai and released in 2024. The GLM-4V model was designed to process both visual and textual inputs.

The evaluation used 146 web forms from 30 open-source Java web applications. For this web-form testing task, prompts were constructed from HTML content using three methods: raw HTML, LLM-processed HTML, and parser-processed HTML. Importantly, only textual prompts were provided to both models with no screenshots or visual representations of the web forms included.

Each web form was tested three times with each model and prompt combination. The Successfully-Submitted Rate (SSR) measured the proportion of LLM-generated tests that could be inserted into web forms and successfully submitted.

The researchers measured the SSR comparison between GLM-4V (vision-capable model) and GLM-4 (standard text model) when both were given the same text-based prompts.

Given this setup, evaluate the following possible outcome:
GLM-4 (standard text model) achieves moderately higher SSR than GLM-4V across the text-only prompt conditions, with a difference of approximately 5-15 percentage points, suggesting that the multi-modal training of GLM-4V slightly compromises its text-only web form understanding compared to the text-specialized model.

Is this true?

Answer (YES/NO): NO